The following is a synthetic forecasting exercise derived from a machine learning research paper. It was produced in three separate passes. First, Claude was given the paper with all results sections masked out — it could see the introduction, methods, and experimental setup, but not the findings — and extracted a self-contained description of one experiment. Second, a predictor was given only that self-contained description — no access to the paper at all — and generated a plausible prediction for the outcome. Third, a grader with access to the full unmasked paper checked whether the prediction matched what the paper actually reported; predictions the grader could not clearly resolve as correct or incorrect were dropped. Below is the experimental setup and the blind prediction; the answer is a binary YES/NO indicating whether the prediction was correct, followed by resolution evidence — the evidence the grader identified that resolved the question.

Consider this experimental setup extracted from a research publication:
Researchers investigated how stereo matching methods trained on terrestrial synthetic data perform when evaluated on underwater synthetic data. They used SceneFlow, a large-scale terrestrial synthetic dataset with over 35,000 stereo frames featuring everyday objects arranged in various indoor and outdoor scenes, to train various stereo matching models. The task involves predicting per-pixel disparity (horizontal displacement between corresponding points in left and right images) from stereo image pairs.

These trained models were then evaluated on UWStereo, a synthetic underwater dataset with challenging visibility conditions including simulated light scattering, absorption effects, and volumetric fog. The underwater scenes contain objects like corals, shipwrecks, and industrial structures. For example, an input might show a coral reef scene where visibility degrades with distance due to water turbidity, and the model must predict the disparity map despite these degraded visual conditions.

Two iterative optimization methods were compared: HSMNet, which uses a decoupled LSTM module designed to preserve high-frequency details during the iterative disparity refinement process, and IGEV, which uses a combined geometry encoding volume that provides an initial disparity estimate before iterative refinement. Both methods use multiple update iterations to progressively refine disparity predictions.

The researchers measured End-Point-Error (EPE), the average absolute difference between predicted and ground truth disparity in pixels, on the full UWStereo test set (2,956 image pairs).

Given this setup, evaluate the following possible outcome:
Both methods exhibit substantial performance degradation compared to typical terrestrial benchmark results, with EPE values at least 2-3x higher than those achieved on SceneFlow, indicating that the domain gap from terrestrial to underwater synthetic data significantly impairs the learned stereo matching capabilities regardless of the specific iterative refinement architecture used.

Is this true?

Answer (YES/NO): YES